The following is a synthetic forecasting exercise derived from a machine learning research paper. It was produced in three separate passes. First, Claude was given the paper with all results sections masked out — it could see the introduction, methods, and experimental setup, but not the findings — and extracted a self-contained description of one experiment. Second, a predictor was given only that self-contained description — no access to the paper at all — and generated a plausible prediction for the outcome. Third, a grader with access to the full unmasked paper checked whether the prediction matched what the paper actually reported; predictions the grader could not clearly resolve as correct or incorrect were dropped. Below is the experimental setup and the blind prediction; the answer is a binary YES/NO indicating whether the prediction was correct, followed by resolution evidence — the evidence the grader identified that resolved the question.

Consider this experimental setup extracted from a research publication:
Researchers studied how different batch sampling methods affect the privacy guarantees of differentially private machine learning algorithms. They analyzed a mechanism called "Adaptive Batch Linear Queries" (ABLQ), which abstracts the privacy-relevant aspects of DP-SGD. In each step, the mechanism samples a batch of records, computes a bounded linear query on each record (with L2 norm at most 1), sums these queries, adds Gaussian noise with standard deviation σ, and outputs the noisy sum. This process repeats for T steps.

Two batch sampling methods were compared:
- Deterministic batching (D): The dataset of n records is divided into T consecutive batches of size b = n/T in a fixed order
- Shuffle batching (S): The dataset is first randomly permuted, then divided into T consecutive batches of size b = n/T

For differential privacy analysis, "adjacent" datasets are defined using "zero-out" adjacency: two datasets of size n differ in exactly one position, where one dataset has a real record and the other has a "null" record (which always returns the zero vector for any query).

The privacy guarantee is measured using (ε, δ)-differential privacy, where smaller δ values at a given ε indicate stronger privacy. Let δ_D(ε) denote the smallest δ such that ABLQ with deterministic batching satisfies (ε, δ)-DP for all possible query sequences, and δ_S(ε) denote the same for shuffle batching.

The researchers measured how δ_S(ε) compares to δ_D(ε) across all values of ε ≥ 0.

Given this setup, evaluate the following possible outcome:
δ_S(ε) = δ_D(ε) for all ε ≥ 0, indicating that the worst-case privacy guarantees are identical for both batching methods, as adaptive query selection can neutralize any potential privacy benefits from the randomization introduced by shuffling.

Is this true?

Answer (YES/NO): NO